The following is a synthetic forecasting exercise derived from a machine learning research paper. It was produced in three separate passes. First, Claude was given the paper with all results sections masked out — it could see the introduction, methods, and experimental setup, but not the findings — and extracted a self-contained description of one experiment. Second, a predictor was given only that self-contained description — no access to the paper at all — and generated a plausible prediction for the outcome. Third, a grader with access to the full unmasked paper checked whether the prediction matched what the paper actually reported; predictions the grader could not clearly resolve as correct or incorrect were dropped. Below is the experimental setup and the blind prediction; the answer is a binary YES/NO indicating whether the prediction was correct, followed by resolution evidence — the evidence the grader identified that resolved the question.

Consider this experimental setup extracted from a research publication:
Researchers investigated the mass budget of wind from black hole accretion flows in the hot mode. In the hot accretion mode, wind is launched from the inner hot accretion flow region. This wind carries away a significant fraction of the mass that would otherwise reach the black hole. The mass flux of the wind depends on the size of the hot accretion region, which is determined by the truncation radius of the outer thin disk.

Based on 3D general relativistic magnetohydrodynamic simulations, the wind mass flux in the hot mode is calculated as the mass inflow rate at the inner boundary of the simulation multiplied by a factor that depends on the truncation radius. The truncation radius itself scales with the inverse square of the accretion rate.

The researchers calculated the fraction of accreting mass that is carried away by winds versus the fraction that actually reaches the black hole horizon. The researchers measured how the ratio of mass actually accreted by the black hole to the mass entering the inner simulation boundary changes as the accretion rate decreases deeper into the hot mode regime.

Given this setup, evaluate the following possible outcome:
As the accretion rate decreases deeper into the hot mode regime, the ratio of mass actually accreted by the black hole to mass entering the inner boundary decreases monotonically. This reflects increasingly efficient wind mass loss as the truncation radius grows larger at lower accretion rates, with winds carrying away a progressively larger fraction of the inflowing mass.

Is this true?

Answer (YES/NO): YES